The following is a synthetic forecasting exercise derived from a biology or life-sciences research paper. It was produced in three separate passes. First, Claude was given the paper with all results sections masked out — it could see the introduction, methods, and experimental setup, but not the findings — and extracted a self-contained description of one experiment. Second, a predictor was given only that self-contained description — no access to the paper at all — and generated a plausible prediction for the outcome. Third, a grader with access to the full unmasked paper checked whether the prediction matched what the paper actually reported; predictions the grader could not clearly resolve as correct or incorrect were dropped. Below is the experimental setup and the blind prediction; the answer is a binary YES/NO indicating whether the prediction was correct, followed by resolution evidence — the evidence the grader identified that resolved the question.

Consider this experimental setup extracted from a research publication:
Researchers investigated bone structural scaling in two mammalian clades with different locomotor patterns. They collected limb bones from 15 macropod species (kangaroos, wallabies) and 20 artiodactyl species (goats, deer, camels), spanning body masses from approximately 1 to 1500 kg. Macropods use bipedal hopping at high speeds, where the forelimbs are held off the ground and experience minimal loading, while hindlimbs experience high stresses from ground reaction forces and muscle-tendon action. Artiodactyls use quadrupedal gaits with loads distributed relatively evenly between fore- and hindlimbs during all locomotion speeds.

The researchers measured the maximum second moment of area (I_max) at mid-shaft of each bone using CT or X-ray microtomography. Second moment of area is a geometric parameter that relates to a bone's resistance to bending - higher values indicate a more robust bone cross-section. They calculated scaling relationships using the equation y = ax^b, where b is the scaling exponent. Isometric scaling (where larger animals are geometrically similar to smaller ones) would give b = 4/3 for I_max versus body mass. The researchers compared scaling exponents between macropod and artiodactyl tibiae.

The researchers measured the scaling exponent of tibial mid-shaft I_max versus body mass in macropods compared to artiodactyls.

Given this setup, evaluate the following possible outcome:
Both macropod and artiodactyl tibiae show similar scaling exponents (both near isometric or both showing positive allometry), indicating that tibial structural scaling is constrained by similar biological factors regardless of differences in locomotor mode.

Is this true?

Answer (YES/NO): YES